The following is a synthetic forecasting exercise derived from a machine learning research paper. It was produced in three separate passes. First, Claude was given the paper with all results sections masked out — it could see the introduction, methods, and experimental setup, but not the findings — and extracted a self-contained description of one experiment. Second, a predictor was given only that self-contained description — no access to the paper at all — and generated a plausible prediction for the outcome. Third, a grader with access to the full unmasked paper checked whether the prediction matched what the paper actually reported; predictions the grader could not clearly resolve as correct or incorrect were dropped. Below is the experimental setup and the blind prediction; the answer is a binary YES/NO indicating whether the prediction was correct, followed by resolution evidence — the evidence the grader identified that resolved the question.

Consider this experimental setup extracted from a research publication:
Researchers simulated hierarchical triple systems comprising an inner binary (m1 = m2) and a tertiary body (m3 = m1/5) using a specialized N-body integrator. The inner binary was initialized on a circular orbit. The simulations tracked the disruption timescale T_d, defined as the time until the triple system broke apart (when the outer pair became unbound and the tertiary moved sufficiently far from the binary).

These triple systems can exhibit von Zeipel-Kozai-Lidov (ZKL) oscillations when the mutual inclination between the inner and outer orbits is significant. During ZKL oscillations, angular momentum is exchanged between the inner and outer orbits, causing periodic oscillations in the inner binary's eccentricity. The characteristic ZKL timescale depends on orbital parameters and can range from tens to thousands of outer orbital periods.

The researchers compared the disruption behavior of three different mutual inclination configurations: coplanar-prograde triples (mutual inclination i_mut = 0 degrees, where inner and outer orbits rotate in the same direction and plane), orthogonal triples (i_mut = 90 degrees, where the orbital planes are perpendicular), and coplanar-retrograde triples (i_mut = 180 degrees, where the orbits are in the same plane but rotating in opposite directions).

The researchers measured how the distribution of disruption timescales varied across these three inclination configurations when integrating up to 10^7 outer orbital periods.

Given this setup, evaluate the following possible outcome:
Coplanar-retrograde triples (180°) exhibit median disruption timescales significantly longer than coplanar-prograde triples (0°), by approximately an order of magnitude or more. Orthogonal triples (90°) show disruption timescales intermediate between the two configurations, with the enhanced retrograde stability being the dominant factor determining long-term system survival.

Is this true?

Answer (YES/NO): NO